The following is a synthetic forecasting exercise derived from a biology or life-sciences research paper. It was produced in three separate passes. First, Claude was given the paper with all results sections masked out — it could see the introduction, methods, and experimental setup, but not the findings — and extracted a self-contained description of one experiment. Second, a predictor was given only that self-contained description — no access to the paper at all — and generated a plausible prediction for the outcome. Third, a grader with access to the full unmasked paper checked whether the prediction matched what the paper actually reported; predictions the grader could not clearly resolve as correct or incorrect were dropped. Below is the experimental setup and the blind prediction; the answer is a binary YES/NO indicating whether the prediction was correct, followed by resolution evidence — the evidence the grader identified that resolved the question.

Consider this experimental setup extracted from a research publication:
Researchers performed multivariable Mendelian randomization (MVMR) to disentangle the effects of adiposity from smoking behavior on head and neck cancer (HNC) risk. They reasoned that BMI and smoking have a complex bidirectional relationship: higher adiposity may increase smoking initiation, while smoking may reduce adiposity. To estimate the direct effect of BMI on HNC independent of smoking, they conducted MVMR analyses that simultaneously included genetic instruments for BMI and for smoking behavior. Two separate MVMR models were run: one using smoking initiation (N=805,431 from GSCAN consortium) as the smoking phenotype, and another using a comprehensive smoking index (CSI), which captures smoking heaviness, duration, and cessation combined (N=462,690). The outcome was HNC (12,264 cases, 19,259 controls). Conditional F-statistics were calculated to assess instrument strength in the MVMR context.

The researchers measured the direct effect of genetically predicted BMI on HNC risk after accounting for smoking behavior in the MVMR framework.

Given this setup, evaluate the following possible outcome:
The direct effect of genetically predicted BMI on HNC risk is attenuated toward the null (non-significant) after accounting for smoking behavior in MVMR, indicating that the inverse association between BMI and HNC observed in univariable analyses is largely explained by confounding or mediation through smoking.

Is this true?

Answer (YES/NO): NO